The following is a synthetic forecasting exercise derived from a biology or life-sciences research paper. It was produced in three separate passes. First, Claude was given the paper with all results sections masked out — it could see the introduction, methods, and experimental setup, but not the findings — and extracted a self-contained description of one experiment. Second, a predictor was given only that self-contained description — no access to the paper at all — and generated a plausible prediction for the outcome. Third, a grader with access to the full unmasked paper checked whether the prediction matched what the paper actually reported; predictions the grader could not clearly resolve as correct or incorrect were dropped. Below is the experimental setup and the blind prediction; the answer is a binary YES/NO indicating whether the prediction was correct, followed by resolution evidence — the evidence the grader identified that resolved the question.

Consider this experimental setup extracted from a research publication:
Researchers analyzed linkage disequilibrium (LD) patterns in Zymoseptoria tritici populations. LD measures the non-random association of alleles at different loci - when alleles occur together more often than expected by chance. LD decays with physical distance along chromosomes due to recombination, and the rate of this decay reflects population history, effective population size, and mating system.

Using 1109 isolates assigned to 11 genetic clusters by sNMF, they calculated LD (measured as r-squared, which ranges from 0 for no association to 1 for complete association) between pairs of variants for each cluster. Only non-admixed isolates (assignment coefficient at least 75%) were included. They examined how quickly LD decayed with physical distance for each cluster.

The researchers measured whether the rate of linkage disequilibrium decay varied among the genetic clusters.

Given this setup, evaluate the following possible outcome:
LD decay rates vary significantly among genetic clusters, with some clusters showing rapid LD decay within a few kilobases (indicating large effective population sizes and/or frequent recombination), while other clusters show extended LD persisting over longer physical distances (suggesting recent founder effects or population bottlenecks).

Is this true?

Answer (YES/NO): YES